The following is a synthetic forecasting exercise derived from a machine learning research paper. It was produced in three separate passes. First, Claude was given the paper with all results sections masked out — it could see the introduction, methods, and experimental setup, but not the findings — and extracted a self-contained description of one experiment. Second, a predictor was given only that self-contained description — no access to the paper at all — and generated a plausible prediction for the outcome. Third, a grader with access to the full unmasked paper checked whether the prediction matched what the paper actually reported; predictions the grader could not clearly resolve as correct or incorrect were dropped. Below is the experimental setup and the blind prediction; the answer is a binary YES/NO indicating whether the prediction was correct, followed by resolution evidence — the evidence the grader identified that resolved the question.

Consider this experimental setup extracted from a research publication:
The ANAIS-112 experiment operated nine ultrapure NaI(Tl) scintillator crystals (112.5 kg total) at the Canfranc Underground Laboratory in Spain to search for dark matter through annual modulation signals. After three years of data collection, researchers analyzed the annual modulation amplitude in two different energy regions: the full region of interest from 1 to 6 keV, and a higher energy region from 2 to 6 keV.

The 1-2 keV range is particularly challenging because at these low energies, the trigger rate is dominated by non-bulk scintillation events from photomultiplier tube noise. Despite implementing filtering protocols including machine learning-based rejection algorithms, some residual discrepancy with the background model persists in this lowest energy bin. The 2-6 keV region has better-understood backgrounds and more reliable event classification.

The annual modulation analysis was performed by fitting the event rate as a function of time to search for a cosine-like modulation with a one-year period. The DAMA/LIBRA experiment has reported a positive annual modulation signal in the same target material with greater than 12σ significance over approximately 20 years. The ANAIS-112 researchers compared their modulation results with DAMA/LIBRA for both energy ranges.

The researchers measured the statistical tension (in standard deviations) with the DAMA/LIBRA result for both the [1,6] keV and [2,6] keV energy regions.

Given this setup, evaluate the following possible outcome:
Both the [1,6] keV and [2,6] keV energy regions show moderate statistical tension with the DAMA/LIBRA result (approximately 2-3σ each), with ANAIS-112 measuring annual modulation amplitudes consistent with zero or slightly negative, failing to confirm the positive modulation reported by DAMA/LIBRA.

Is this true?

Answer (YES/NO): NO